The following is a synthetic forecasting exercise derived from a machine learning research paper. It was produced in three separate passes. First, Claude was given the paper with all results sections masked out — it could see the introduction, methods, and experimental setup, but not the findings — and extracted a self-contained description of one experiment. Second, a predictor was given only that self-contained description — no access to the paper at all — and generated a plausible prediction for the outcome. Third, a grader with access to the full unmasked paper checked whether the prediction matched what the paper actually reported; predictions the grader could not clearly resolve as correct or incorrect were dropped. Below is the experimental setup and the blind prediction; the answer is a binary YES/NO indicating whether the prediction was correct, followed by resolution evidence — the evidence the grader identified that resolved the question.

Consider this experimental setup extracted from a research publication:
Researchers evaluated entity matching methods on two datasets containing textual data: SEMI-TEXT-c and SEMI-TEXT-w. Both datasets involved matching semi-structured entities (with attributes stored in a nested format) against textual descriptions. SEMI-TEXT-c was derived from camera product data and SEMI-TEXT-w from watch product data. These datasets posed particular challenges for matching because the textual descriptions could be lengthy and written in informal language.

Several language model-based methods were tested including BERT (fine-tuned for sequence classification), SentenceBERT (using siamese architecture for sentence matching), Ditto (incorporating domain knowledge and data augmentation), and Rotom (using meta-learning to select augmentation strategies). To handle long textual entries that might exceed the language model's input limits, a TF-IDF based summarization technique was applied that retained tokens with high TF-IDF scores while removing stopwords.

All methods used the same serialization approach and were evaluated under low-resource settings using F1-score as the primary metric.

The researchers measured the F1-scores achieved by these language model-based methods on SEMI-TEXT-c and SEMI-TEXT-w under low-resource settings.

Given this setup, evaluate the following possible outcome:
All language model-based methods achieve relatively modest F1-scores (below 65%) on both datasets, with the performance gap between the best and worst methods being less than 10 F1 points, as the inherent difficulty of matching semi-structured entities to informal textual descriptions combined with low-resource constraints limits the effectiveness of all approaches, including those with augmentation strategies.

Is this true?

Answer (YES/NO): NO